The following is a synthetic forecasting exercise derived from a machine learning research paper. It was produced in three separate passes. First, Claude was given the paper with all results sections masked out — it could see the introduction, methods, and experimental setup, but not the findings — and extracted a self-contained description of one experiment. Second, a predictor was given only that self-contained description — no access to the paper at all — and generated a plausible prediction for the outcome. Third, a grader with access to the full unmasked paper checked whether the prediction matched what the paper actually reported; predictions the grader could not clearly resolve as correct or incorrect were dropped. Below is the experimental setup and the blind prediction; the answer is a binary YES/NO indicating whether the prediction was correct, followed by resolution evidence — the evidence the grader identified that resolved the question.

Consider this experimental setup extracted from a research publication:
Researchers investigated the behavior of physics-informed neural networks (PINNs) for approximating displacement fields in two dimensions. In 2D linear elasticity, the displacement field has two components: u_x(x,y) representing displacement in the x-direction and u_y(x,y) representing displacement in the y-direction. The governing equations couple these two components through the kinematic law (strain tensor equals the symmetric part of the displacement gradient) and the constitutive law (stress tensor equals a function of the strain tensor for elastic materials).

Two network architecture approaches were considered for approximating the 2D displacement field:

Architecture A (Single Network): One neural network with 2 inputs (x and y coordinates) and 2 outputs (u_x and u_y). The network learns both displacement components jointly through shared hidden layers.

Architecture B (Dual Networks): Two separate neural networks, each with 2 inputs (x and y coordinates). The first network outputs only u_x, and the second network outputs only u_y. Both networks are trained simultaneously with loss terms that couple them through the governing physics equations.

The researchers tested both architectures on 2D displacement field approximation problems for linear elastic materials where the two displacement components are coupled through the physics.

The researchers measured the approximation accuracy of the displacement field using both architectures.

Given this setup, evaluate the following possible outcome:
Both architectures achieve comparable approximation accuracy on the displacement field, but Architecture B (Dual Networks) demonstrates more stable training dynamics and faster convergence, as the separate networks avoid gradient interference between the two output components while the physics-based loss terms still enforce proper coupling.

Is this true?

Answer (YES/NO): NO